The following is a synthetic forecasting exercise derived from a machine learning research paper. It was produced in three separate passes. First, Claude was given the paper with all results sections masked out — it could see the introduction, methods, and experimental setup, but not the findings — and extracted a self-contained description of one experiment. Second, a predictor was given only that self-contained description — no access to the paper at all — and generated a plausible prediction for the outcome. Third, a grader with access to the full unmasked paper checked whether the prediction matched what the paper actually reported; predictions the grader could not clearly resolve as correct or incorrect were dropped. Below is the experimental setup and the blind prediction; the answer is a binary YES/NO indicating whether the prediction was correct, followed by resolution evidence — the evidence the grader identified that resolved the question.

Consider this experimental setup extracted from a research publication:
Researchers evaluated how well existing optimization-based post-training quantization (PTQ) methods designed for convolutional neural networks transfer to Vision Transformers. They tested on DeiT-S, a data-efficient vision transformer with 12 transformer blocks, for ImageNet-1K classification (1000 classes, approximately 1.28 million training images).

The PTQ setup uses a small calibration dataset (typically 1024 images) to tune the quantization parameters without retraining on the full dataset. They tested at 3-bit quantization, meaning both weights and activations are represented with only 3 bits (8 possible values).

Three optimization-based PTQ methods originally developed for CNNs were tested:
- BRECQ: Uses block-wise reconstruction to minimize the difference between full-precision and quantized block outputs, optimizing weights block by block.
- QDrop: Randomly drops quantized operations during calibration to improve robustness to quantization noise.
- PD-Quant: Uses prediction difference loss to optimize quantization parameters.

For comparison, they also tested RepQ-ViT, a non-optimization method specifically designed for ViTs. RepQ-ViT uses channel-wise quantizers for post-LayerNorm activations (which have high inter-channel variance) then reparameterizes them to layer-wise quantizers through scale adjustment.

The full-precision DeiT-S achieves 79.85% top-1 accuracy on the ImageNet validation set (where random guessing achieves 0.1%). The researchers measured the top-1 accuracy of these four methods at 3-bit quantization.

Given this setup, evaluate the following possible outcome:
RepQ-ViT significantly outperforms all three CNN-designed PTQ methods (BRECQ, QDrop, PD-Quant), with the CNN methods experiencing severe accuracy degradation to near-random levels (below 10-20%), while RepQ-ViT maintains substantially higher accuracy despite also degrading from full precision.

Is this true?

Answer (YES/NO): NO